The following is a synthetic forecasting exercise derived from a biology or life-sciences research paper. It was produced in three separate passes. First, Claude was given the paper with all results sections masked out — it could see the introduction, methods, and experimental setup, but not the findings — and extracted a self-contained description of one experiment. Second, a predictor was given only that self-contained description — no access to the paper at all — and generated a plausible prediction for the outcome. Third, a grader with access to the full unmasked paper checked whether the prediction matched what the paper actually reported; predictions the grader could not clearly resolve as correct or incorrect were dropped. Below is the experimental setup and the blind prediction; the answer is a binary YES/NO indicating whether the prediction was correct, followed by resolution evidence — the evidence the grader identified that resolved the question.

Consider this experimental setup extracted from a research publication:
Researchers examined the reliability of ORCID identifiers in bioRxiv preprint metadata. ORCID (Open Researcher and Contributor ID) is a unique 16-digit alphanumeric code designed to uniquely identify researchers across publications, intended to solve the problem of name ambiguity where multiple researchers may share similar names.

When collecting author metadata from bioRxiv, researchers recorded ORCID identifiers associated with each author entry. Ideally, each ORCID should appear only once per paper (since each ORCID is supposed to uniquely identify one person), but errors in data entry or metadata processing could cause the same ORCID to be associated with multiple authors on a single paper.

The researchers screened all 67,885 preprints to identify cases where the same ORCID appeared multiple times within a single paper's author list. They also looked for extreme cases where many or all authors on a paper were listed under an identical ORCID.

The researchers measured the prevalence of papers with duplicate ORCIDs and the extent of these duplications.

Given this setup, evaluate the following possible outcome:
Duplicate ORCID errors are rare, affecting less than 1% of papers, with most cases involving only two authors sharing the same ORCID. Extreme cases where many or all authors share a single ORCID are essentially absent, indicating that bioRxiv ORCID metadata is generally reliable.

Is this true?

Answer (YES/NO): NO